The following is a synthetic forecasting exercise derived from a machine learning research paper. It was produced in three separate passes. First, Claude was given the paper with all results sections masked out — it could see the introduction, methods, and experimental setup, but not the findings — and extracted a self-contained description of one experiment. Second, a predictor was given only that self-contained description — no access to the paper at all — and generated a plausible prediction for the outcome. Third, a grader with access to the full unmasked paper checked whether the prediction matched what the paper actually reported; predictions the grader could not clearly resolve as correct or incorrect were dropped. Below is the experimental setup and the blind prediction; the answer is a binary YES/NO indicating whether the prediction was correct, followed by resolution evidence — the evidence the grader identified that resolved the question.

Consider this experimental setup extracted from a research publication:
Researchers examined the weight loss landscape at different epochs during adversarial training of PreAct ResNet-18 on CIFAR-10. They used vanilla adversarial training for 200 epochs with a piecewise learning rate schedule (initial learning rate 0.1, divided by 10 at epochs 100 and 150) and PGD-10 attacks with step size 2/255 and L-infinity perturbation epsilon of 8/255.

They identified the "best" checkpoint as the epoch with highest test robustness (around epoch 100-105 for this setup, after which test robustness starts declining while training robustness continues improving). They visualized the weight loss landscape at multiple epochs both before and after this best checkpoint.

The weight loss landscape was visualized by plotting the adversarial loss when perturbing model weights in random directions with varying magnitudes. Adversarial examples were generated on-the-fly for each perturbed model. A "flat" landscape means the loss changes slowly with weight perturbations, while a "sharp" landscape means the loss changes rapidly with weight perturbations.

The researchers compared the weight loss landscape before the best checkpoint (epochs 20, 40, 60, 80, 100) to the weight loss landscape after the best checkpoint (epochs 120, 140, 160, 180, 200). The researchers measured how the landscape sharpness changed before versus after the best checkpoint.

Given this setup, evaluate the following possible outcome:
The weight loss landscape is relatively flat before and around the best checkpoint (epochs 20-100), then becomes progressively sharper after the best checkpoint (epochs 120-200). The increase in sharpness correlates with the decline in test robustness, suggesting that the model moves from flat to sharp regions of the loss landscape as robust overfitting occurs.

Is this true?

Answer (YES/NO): YES